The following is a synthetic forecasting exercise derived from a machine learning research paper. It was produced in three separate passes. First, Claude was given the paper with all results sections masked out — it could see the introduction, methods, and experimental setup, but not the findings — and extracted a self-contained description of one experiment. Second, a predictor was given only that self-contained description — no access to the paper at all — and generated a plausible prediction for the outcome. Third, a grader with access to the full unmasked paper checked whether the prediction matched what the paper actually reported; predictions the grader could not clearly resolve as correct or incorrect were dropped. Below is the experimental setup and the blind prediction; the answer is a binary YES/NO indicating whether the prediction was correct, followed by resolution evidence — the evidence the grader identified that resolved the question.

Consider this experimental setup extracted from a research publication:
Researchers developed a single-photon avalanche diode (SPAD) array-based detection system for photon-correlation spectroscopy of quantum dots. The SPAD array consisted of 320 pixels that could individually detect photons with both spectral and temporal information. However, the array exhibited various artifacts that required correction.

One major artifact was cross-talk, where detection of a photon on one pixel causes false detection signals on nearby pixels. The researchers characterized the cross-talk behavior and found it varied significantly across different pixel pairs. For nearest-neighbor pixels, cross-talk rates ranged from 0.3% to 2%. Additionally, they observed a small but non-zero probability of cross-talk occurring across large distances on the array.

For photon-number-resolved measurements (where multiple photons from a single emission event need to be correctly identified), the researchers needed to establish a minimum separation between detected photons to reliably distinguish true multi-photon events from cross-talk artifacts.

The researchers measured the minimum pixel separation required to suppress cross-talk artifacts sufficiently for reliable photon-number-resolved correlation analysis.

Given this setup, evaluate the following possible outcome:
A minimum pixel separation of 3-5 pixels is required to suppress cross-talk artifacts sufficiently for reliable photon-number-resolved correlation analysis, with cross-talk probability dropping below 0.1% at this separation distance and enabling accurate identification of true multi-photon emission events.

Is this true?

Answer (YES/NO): NO